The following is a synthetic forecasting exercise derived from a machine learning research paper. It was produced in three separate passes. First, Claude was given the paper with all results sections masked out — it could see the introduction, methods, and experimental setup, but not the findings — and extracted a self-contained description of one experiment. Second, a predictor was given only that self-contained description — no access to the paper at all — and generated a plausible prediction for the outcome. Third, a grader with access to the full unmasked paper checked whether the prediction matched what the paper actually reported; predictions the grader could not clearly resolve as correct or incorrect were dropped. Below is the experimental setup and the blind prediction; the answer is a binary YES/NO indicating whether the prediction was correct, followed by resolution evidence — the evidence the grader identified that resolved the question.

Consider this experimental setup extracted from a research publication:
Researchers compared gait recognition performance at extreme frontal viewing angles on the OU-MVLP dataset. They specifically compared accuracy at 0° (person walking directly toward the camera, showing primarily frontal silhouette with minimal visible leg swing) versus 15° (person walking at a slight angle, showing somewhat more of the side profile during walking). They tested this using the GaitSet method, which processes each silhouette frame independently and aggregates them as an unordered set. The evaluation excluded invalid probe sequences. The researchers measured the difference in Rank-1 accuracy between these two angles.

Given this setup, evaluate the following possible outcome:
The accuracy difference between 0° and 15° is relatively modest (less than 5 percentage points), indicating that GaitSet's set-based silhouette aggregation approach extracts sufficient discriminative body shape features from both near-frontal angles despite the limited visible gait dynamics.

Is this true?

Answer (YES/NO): NO